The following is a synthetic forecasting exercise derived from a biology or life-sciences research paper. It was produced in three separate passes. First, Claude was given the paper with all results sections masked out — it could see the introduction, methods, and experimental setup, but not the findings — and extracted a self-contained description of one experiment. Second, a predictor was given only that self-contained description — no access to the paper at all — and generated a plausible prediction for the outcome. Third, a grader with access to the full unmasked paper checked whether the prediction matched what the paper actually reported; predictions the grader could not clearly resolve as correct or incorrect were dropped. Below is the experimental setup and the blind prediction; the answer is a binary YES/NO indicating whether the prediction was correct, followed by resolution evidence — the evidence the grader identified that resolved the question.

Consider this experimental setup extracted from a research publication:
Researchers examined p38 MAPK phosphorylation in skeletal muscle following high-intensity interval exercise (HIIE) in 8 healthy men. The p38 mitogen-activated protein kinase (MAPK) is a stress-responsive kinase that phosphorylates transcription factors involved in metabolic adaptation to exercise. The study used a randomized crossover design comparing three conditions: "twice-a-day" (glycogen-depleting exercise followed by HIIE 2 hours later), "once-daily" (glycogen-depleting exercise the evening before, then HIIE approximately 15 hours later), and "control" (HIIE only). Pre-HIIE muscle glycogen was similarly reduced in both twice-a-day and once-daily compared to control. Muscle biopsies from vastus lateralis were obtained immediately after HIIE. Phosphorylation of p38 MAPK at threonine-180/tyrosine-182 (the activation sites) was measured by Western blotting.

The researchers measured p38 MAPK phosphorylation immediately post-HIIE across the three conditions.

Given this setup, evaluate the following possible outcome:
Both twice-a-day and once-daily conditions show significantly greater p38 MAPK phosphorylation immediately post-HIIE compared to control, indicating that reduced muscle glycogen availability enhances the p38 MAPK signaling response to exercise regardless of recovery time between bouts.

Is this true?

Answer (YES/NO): NO